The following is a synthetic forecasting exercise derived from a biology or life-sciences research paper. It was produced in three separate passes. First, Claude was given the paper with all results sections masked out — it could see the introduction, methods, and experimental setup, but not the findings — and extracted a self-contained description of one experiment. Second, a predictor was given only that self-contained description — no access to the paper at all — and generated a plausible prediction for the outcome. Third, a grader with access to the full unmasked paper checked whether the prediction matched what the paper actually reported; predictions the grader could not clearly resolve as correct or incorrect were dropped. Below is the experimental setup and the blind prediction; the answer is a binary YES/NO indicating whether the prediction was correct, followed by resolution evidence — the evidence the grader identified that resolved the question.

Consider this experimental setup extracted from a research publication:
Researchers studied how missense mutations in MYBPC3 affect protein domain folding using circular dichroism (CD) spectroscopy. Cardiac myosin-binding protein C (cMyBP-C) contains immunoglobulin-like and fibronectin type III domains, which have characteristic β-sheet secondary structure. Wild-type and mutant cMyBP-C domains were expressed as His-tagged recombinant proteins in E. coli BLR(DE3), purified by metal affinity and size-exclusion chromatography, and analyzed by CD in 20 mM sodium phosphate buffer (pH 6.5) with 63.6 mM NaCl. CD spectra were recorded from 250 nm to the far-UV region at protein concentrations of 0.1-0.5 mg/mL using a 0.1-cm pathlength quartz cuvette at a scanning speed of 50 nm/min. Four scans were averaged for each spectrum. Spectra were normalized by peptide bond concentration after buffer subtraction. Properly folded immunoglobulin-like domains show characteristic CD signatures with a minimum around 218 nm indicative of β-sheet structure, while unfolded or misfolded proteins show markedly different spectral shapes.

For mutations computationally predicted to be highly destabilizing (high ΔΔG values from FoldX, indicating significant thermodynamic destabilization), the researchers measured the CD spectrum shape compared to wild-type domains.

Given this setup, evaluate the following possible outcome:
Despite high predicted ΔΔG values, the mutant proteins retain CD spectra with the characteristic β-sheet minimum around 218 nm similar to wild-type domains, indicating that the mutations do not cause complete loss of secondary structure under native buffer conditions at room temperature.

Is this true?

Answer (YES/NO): NO